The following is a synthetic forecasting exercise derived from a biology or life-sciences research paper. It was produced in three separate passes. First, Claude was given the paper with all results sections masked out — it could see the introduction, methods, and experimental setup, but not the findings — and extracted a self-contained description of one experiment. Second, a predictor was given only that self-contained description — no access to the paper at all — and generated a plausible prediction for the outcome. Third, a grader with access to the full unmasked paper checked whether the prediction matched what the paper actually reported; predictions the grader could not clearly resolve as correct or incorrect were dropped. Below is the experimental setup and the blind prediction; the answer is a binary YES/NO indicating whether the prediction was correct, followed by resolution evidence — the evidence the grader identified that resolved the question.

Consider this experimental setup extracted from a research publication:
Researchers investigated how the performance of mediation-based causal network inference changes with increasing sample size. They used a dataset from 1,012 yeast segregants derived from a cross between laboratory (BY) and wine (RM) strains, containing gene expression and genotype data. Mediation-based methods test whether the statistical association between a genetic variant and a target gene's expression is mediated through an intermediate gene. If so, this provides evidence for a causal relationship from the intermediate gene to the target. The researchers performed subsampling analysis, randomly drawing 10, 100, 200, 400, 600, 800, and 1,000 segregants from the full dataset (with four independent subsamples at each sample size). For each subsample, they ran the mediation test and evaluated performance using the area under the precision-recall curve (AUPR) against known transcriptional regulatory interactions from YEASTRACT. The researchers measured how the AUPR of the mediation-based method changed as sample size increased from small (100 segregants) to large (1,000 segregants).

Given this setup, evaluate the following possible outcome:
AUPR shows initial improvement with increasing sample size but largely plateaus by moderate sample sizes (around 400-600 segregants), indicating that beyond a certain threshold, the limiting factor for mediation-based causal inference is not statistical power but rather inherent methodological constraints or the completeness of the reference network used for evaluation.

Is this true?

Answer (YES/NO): YES